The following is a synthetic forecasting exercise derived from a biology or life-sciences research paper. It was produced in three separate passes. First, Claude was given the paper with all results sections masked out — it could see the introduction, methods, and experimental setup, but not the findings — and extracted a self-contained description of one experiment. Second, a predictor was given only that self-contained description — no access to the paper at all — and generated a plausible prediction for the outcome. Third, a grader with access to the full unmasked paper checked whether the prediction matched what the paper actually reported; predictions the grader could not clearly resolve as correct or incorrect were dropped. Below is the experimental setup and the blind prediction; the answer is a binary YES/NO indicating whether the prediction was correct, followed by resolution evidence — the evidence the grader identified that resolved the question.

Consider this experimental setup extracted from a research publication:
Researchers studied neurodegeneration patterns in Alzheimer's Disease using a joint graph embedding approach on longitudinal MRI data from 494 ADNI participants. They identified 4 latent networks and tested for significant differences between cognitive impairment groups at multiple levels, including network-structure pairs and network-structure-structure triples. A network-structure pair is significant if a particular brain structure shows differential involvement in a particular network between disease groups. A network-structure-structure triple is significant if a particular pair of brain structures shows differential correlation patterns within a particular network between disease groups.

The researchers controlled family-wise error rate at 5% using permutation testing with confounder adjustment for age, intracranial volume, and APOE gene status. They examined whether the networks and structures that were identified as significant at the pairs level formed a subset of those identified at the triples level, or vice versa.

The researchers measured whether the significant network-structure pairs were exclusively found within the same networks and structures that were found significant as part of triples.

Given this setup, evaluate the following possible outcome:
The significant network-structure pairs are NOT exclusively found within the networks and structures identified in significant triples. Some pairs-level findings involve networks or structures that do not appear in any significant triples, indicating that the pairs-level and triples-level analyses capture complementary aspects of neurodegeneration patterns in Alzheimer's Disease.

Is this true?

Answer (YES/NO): YES